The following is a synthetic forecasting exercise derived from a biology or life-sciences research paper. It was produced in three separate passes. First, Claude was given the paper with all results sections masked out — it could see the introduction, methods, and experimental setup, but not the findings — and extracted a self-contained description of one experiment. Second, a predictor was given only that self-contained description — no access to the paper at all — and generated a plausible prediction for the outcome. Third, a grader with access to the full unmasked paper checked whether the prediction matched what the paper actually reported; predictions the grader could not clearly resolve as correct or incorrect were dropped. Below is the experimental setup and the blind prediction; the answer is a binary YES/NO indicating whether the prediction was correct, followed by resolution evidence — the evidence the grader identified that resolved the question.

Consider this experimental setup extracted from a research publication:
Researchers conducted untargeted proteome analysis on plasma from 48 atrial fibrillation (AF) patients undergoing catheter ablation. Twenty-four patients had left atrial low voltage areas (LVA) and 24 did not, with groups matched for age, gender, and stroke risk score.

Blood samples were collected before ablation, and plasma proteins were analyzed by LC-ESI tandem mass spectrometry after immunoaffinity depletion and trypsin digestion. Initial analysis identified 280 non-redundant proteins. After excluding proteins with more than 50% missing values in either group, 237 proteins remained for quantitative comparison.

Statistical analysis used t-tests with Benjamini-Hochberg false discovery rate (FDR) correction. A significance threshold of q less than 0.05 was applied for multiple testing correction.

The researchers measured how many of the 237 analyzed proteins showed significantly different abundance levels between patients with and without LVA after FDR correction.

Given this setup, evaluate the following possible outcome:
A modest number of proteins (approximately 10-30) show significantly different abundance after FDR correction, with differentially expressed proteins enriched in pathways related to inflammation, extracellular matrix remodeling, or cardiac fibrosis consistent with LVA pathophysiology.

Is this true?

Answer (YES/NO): YES